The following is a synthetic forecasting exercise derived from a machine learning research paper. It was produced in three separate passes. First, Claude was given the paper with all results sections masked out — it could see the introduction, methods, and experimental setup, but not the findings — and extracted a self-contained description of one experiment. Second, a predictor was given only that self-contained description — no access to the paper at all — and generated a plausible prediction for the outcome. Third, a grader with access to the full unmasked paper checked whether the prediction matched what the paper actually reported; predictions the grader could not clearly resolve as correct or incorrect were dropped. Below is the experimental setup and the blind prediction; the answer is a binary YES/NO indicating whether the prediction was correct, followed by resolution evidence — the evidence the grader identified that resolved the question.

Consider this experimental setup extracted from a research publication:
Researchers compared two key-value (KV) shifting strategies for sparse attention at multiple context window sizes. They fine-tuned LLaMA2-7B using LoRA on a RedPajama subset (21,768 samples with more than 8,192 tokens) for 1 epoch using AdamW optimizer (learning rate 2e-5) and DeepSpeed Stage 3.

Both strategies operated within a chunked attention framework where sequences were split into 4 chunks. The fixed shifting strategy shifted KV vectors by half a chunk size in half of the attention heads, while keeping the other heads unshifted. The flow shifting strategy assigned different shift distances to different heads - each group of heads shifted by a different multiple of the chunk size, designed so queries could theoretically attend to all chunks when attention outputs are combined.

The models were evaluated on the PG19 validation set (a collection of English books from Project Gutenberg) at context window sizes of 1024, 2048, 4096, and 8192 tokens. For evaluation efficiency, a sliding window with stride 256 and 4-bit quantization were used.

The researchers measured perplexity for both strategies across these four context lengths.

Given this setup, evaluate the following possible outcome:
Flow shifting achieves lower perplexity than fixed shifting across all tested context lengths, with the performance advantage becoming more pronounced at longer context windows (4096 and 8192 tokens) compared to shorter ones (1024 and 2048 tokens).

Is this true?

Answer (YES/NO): NO